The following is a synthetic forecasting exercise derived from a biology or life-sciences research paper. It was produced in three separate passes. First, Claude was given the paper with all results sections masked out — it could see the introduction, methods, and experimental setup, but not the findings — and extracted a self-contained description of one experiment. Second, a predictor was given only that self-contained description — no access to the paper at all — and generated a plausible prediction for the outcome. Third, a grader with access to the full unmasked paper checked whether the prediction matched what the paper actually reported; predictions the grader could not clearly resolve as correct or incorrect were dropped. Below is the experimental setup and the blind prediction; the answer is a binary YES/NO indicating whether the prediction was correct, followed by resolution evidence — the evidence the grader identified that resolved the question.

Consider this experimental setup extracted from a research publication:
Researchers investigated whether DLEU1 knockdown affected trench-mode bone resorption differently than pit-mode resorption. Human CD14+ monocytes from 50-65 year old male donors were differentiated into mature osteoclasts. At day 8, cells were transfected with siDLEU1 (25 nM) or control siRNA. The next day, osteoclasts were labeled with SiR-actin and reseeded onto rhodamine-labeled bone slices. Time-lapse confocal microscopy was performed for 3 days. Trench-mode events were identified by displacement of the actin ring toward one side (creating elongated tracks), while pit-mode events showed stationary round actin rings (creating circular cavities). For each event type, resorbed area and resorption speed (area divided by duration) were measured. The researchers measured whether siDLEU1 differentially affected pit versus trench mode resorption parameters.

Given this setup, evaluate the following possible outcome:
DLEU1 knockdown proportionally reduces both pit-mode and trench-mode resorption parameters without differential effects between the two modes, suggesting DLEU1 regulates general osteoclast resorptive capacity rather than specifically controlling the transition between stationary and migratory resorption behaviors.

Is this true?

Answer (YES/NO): NO